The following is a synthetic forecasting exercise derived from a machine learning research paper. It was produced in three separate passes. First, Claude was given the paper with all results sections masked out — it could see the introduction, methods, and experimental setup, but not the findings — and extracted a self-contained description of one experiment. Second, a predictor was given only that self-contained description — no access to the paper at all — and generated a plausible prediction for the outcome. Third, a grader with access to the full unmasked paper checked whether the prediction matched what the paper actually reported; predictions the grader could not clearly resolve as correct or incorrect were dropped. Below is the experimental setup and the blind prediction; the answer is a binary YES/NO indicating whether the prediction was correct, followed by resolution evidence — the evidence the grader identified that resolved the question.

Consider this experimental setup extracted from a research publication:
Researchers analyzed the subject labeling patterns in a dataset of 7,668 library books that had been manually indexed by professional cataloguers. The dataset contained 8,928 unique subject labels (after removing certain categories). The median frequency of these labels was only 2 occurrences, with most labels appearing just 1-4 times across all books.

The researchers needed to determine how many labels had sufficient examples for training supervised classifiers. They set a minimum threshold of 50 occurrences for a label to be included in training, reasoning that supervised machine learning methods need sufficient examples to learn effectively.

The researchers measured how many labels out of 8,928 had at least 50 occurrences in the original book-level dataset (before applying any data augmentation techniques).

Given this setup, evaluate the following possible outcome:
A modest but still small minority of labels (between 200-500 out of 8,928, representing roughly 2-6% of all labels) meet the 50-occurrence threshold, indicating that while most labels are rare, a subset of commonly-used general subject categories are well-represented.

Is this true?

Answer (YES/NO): NO